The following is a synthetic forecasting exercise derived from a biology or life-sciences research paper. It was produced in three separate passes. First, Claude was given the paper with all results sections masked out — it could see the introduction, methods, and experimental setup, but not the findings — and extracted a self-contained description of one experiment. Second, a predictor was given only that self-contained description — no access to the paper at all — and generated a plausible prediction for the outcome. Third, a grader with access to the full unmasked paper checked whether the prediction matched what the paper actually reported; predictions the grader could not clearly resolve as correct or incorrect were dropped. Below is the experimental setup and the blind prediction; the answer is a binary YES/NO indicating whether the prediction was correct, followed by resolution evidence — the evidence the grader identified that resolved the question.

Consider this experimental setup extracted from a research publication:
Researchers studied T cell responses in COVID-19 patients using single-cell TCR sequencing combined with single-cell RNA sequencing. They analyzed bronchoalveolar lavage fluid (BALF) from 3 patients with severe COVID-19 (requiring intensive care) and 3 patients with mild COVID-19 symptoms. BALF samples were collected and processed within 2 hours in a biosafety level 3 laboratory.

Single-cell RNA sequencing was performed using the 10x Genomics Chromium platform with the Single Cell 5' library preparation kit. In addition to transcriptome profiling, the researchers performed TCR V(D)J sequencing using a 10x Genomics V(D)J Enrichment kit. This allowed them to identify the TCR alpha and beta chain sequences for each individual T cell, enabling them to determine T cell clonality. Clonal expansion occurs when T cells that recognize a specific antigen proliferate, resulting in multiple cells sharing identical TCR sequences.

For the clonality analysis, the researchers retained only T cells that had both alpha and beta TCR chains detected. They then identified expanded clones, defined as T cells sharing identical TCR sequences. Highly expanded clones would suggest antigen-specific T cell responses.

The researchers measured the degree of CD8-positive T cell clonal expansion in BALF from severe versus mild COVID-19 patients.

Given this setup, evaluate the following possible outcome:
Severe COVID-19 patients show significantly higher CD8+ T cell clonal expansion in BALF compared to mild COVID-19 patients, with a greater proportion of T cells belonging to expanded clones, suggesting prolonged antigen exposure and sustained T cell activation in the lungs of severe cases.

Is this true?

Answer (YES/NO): NO